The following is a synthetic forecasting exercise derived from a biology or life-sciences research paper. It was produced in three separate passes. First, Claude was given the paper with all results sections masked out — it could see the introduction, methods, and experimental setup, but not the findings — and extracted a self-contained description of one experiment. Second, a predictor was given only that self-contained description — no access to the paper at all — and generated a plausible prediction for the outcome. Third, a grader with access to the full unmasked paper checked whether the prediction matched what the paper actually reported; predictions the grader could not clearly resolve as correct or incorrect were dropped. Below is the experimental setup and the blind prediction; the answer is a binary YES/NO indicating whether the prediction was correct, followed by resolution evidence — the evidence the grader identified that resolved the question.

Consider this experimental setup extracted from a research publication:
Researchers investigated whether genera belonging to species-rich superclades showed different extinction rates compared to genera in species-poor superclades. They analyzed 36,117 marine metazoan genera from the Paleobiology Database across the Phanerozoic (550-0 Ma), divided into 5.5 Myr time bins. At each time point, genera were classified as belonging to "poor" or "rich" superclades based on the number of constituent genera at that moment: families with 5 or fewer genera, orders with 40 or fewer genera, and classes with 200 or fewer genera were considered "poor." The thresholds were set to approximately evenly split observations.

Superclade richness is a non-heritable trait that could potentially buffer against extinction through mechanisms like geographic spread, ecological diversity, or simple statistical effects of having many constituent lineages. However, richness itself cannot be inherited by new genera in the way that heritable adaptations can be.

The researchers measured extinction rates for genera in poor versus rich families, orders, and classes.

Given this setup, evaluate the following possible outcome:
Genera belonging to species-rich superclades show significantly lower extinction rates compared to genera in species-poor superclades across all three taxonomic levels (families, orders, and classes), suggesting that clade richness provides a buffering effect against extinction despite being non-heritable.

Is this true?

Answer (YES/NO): NO